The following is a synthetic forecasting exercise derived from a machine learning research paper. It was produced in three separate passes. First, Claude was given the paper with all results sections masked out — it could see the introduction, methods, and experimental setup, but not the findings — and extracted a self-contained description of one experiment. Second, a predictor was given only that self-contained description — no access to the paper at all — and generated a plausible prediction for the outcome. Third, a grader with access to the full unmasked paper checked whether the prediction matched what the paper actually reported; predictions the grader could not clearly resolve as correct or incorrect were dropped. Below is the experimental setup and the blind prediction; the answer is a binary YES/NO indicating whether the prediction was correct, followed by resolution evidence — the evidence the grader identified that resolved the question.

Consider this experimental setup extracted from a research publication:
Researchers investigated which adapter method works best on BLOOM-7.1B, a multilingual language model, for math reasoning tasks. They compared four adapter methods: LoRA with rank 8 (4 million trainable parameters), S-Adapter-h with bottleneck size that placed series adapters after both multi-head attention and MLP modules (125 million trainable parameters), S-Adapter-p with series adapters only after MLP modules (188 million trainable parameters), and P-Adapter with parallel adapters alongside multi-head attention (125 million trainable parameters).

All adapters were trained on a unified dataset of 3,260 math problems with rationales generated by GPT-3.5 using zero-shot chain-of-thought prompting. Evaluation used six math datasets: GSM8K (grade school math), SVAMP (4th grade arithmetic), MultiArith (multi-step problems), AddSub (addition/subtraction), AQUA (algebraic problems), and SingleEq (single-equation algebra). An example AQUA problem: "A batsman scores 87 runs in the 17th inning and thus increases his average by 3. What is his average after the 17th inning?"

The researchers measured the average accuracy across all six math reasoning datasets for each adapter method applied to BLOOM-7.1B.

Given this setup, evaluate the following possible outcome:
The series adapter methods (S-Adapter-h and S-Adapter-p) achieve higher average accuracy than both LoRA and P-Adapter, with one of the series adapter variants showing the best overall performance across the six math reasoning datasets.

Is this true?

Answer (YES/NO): YES